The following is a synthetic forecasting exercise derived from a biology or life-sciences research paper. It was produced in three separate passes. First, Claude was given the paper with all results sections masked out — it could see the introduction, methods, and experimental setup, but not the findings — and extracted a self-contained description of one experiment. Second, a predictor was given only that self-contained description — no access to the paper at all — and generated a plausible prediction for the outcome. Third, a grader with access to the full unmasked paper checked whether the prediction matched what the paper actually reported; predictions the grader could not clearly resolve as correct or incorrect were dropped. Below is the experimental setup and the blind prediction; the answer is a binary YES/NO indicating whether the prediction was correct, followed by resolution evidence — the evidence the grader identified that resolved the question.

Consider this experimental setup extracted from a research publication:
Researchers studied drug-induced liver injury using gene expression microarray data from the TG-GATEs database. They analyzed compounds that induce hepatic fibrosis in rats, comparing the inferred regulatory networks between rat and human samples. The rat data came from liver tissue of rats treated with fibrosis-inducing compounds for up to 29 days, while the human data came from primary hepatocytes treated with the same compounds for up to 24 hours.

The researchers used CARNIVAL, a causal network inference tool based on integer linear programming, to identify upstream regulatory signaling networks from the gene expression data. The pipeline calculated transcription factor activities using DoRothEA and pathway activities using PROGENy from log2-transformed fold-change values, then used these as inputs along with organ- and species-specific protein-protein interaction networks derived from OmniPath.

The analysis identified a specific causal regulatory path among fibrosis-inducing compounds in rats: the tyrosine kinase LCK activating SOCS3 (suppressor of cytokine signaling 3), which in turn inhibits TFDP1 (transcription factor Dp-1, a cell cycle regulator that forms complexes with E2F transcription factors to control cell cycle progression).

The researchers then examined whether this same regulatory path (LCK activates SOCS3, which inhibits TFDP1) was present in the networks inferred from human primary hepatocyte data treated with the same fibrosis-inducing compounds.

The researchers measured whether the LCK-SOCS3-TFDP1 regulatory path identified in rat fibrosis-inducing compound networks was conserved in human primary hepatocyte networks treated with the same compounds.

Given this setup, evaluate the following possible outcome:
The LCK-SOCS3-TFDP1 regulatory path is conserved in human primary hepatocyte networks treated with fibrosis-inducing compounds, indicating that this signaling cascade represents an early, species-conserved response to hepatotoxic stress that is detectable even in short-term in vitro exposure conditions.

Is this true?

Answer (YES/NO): NO